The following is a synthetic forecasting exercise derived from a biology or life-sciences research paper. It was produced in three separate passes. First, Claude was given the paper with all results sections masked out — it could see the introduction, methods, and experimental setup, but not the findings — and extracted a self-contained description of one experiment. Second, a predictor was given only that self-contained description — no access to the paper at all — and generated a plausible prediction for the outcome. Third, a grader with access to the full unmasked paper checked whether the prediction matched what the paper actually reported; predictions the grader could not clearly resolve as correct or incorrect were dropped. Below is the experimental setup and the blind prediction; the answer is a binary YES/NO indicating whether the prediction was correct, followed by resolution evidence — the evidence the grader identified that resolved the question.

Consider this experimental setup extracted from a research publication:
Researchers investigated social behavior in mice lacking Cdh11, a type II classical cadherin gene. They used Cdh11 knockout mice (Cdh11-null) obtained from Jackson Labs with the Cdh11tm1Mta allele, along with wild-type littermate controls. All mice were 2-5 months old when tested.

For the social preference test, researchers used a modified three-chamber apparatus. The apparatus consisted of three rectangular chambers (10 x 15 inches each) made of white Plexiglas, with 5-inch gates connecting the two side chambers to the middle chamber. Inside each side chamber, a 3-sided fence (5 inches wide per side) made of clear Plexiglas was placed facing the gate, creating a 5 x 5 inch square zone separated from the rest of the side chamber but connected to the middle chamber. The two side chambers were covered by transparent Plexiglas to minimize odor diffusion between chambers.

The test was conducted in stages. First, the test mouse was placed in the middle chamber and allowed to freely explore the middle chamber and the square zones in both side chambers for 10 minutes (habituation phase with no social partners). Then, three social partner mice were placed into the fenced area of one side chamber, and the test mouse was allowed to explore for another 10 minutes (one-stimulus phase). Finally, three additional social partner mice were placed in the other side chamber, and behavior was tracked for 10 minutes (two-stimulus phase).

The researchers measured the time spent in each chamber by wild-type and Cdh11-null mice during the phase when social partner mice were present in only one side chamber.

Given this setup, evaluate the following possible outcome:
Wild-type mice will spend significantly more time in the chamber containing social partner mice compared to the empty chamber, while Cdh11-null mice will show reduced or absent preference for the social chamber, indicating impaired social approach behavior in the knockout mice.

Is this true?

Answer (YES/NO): YES